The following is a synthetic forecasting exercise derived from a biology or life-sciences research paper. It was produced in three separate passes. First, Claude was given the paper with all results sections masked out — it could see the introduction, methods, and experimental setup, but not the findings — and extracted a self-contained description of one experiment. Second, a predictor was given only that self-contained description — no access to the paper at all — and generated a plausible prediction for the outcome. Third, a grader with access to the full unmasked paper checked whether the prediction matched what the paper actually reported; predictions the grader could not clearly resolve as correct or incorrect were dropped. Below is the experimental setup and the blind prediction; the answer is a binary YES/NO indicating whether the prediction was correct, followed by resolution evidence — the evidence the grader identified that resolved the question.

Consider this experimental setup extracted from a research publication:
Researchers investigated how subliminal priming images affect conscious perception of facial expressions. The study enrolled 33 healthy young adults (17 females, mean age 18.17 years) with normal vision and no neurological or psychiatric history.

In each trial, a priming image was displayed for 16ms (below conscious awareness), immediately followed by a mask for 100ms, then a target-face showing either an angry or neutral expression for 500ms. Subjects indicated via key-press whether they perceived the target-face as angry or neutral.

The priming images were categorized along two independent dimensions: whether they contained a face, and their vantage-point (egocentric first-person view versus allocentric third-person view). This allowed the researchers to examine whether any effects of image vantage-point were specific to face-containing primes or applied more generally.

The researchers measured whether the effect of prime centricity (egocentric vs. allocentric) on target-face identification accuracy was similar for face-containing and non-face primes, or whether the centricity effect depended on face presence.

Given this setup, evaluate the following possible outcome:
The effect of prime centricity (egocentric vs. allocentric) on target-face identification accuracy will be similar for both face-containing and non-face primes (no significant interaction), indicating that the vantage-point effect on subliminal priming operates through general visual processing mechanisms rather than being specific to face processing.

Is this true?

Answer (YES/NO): YES